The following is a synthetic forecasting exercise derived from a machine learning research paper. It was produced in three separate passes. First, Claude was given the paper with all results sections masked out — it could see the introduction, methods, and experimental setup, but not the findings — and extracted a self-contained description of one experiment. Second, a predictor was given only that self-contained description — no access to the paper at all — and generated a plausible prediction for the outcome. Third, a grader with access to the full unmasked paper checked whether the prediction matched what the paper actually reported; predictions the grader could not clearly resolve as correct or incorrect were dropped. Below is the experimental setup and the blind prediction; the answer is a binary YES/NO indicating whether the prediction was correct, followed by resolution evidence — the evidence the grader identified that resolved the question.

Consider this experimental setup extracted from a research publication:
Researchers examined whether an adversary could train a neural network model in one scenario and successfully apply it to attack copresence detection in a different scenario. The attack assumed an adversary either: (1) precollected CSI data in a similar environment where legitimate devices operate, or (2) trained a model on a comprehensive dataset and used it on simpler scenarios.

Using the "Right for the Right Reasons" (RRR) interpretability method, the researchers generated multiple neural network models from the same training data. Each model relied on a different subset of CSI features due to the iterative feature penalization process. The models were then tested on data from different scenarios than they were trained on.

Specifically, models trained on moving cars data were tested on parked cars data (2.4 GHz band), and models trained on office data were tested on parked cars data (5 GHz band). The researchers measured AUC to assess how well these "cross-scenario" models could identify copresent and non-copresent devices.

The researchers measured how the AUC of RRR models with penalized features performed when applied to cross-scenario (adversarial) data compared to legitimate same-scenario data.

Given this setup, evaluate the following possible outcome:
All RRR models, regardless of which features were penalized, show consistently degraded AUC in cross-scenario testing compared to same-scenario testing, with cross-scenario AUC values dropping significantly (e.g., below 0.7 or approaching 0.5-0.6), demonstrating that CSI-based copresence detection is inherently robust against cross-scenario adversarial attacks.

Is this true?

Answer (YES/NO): NO